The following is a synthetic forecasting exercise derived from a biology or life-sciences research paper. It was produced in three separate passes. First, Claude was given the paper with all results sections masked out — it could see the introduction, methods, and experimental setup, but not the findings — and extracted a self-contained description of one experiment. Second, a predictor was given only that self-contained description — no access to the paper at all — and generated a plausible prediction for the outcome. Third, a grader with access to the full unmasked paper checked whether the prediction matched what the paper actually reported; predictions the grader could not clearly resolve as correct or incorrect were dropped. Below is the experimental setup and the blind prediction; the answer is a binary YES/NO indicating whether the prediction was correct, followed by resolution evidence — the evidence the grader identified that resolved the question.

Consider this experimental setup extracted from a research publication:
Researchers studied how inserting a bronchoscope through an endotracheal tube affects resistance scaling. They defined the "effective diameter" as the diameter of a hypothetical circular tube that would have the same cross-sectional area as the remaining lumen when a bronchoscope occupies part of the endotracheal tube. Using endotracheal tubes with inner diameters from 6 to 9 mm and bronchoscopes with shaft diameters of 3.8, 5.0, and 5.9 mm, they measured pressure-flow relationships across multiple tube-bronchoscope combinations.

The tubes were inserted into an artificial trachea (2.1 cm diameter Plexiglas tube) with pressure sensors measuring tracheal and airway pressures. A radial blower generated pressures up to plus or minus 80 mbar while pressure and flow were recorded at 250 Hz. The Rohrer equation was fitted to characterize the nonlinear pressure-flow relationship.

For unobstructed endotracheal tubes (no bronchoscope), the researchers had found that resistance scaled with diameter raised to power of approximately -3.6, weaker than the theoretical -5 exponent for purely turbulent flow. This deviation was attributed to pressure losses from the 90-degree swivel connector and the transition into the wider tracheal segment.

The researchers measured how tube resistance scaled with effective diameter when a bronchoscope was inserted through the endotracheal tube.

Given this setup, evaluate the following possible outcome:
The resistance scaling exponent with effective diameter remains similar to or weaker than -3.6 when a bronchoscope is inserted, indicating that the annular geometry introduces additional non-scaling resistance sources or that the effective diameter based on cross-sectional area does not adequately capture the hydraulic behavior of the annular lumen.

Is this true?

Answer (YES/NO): NO